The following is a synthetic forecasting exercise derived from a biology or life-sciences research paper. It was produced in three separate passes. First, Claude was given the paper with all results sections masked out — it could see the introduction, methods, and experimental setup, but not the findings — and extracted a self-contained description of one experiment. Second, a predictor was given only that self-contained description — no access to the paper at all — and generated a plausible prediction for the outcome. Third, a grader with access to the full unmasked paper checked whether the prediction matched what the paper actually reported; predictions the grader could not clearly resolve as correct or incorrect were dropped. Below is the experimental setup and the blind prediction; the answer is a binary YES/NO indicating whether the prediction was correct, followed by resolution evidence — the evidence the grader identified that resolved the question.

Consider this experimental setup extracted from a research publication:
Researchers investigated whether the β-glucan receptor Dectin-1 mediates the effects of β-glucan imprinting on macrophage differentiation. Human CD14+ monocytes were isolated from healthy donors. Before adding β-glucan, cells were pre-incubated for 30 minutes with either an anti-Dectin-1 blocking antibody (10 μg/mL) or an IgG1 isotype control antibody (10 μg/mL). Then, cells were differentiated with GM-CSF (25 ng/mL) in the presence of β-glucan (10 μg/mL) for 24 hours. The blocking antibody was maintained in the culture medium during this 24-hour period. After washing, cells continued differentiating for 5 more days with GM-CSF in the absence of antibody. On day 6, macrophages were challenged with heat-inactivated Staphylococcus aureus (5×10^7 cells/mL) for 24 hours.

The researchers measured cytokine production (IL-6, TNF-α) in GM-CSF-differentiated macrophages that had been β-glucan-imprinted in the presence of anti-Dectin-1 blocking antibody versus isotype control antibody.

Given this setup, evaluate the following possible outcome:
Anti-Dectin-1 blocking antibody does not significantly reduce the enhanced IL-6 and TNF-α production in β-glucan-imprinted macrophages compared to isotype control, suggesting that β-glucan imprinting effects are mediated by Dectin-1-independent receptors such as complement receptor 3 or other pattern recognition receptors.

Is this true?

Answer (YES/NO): NO